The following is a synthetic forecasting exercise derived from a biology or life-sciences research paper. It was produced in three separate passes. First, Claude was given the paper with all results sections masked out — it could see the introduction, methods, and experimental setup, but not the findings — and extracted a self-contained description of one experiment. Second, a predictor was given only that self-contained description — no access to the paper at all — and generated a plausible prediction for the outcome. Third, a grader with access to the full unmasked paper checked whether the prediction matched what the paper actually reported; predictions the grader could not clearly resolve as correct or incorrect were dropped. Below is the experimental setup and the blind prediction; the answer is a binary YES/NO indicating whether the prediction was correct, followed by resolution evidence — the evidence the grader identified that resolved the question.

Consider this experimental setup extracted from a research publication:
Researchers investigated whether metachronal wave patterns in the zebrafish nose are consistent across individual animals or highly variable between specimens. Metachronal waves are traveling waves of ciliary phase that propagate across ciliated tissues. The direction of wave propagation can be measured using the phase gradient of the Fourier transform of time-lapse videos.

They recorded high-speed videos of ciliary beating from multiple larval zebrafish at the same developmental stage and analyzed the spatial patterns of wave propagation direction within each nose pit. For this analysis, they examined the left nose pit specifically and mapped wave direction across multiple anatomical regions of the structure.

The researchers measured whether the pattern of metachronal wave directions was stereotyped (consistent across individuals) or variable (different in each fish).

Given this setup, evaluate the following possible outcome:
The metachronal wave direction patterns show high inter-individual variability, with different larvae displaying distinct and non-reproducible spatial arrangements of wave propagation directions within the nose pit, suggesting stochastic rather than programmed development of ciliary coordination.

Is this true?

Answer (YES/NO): NO